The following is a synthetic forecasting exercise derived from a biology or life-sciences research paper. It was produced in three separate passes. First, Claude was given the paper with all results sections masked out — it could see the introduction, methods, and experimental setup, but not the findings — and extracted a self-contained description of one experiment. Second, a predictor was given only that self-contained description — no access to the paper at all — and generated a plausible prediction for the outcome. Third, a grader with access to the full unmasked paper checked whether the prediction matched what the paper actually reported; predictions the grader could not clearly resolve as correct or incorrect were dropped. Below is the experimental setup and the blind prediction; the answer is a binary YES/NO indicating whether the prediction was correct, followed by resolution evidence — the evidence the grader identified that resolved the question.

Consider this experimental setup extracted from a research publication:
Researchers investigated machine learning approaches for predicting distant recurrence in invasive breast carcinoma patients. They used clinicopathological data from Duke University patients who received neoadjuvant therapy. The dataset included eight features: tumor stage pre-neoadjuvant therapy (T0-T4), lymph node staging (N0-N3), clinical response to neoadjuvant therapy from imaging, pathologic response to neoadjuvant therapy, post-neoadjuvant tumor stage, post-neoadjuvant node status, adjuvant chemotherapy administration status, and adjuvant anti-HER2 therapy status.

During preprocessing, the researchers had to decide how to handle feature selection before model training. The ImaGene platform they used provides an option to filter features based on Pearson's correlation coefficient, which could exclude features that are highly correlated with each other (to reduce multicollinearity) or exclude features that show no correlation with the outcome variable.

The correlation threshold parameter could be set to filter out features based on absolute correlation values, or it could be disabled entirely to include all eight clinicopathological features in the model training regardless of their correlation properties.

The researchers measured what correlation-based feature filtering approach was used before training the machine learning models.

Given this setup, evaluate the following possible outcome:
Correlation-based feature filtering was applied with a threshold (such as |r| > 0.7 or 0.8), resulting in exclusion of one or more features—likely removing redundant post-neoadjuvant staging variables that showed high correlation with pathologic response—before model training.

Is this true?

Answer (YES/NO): NO